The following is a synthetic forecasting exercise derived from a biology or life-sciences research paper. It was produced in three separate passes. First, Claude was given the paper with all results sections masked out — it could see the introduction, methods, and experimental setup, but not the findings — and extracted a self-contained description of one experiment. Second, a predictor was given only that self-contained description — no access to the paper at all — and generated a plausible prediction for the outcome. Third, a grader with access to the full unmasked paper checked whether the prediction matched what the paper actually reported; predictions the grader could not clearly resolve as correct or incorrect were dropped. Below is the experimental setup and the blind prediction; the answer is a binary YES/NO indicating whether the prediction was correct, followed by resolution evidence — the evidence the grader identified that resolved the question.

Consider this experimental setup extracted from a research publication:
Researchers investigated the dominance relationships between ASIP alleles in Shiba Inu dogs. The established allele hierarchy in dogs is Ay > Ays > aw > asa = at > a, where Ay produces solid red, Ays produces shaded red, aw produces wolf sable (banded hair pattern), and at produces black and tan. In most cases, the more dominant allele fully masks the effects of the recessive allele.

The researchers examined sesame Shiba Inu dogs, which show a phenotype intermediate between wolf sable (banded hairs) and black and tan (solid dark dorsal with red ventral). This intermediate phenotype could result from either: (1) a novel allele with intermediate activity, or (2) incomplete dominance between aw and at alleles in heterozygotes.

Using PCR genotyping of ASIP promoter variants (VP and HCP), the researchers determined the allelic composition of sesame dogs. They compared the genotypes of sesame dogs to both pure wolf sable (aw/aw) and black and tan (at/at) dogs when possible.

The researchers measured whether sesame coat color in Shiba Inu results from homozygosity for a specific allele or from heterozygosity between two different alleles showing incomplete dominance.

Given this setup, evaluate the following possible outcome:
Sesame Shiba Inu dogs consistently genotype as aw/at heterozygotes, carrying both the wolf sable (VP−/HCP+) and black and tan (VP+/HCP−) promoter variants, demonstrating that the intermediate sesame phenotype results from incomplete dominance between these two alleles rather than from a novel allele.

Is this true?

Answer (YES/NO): NO